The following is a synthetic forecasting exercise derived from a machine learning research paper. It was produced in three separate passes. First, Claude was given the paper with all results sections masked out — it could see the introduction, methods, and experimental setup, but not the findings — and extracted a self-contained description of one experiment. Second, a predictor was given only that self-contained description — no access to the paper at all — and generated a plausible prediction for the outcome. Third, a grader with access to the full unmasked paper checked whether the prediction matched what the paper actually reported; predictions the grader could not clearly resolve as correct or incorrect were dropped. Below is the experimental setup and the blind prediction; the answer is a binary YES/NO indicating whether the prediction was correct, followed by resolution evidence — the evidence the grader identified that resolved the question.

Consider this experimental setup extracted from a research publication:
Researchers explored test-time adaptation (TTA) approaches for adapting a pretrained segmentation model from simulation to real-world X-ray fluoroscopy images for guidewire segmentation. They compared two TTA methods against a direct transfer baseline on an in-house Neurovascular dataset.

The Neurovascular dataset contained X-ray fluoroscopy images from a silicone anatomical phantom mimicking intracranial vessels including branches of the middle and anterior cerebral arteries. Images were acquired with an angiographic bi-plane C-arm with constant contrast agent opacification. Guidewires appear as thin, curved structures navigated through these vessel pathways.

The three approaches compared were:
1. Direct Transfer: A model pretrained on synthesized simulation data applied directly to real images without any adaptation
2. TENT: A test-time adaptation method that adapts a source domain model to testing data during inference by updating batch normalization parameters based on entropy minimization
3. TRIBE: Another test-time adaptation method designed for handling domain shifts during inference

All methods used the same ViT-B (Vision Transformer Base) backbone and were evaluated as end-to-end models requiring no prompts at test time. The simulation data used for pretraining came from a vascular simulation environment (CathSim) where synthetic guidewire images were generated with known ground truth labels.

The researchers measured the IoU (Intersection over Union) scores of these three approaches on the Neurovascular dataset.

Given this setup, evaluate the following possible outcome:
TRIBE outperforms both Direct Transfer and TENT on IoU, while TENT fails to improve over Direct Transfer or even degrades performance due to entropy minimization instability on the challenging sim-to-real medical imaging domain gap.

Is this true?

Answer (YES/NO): NO